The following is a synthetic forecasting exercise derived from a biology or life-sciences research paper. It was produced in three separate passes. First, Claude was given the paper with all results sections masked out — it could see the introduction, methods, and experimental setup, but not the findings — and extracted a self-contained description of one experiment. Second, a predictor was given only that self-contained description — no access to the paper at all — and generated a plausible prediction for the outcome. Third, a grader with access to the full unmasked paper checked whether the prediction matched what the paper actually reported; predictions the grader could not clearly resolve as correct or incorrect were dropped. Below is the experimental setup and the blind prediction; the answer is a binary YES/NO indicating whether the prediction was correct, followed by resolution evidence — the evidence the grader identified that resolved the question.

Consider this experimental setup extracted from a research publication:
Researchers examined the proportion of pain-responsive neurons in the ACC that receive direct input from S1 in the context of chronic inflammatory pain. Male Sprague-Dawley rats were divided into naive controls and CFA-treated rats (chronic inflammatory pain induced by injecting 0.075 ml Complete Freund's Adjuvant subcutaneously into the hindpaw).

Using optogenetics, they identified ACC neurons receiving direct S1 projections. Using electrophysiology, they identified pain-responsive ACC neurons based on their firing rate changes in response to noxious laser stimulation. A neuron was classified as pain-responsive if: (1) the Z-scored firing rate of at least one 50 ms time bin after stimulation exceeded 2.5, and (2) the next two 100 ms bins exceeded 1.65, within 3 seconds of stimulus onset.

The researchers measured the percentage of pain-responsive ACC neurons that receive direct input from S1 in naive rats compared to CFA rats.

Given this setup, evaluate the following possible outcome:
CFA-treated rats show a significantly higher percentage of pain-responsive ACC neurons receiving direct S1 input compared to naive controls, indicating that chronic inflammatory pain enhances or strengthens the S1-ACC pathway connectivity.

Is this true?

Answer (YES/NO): YES